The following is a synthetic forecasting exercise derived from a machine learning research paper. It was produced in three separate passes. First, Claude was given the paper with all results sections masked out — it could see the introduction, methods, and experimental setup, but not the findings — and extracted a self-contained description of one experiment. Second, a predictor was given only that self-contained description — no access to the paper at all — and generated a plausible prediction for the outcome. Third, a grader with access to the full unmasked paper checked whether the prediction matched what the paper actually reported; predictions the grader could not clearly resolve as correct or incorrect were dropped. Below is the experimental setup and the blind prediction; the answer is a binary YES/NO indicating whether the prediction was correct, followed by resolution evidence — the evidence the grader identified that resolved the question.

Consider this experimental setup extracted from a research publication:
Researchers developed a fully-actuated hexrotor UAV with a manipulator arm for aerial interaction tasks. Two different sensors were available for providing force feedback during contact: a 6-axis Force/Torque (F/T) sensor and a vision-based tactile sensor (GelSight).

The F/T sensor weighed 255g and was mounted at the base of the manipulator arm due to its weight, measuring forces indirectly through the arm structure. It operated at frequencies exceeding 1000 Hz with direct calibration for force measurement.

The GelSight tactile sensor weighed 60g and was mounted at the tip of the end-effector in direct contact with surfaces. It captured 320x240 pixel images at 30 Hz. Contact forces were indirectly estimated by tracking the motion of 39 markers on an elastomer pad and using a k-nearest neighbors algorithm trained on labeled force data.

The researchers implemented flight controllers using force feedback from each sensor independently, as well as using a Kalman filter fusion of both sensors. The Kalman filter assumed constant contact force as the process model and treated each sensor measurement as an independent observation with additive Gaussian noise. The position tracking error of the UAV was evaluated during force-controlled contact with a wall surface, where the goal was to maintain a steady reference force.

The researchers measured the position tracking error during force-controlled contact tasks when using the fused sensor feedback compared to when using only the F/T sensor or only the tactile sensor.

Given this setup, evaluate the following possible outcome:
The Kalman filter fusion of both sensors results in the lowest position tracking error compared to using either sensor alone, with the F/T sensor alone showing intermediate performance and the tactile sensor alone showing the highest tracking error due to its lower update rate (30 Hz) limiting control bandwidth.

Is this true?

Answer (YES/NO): NO